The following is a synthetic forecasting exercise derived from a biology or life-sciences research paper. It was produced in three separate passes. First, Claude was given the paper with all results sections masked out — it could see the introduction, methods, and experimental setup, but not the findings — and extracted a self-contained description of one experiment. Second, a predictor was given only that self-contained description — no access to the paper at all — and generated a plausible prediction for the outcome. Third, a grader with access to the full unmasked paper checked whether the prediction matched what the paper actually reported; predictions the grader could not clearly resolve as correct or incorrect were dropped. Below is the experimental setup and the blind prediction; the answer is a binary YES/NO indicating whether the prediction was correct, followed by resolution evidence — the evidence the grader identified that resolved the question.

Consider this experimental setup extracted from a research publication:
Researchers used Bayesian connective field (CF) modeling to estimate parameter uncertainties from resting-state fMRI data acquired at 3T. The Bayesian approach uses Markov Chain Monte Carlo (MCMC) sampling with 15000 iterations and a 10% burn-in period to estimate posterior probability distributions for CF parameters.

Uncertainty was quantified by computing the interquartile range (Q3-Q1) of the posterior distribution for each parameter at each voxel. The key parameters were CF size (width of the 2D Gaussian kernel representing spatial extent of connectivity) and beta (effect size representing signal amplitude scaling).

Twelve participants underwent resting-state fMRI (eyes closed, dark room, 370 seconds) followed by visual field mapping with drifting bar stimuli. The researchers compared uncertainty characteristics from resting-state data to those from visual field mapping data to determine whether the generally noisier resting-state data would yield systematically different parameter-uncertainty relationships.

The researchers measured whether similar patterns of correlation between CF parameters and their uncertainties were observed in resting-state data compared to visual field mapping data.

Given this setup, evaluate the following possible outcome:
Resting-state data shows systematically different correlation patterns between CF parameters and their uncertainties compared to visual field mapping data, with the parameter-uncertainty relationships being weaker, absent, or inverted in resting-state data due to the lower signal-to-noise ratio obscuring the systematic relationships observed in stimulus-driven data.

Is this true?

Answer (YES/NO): NO